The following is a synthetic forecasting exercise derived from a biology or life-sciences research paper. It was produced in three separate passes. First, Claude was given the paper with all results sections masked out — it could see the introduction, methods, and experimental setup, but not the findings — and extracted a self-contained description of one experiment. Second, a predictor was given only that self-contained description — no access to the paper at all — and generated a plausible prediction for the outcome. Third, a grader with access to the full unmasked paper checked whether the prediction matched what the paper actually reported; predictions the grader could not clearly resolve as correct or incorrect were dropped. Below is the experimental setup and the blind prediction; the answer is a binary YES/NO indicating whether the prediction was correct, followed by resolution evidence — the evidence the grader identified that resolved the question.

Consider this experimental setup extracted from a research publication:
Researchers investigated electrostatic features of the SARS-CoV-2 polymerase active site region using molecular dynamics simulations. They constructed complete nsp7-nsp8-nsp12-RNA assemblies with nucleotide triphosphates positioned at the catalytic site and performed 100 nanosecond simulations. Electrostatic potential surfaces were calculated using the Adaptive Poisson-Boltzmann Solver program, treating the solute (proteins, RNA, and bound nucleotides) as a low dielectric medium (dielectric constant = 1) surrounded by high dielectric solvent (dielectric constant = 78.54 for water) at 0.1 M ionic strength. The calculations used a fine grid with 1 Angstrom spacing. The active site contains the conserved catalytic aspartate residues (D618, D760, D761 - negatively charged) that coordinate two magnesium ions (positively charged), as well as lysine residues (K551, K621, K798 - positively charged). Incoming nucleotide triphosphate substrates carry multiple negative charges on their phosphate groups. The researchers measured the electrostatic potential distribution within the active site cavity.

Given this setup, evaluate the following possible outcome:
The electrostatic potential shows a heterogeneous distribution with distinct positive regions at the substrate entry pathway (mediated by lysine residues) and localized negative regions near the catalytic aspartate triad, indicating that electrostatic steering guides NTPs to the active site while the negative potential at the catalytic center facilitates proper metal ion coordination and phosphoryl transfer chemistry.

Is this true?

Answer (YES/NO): NO